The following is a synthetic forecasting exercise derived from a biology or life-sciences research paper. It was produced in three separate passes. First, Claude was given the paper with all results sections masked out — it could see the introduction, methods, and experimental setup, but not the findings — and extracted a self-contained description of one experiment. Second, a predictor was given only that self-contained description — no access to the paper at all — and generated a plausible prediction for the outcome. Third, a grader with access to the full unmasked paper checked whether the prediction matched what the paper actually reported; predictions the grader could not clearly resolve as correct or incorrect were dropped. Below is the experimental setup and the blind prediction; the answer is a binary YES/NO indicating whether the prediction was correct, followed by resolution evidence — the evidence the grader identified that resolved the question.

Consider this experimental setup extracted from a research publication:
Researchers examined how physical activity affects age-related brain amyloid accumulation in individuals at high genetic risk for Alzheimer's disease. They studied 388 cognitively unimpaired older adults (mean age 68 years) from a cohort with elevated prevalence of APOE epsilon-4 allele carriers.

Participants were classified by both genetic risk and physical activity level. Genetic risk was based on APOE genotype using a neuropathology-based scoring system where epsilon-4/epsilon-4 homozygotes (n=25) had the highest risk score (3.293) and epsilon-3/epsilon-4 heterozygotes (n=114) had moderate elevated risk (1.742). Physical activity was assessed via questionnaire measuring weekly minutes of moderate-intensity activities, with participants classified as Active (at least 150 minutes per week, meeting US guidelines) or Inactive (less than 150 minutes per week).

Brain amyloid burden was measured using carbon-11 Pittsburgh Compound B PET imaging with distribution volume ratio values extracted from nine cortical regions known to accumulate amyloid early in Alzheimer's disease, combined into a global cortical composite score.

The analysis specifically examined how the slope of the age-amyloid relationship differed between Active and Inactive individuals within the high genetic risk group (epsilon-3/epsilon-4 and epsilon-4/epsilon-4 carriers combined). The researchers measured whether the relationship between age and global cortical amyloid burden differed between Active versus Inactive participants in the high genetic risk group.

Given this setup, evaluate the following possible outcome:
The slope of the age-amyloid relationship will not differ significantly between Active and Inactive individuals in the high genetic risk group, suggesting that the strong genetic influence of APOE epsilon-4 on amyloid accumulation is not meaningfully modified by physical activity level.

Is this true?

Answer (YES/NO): NO